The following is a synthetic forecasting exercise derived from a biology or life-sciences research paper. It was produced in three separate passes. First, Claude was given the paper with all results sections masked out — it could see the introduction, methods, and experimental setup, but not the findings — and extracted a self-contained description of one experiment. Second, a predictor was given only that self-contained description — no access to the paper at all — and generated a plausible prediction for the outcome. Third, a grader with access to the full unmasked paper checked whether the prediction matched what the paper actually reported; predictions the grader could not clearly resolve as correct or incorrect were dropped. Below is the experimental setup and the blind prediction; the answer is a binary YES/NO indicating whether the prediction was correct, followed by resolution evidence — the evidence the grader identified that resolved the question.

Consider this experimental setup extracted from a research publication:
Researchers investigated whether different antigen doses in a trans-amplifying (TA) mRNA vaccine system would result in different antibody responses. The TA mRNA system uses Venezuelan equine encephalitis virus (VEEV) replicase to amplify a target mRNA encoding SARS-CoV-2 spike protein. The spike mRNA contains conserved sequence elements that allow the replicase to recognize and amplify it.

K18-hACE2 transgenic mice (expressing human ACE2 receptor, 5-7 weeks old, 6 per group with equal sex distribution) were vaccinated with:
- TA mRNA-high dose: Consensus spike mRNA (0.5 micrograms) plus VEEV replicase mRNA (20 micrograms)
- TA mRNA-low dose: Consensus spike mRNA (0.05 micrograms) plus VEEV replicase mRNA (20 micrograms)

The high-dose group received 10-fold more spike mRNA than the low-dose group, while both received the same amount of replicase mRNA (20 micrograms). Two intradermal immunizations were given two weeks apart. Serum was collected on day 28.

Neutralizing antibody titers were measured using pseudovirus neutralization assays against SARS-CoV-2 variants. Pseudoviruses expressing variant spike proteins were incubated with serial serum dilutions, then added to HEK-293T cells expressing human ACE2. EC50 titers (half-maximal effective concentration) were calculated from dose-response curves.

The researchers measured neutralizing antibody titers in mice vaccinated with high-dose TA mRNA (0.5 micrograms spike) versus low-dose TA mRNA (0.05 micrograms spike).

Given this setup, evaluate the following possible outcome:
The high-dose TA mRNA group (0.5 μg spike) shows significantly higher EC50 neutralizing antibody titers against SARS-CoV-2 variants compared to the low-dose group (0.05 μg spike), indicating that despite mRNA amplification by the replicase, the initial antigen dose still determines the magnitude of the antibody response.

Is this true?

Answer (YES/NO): YES